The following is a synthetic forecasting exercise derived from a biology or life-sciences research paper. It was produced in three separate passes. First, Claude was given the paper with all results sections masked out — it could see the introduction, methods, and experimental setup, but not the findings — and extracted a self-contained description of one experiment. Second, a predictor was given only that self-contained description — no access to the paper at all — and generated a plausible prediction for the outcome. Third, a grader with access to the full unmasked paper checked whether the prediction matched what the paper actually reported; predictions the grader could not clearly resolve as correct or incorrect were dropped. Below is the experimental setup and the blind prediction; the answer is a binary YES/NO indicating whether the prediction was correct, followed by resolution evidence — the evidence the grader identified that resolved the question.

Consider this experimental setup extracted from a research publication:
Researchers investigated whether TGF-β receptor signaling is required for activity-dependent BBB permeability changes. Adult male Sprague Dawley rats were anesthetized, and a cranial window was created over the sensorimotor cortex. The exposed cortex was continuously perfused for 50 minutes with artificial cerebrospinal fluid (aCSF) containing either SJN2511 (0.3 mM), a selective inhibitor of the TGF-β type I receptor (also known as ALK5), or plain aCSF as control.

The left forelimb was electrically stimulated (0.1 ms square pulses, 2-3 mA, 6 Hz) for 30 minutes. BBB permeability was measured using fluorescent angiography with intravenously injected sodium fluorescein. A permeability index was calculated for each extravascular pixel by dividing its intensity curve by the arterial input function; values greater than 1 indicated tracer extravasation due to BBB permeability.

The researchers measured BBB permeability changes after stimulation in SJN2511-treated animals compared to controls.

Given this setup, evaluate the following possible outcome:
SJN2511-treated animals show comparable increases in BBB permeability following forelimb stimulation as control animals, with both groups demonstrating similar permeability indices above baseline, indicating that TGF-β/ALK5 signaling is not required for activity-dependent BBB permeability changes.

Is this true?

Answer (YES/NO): NO